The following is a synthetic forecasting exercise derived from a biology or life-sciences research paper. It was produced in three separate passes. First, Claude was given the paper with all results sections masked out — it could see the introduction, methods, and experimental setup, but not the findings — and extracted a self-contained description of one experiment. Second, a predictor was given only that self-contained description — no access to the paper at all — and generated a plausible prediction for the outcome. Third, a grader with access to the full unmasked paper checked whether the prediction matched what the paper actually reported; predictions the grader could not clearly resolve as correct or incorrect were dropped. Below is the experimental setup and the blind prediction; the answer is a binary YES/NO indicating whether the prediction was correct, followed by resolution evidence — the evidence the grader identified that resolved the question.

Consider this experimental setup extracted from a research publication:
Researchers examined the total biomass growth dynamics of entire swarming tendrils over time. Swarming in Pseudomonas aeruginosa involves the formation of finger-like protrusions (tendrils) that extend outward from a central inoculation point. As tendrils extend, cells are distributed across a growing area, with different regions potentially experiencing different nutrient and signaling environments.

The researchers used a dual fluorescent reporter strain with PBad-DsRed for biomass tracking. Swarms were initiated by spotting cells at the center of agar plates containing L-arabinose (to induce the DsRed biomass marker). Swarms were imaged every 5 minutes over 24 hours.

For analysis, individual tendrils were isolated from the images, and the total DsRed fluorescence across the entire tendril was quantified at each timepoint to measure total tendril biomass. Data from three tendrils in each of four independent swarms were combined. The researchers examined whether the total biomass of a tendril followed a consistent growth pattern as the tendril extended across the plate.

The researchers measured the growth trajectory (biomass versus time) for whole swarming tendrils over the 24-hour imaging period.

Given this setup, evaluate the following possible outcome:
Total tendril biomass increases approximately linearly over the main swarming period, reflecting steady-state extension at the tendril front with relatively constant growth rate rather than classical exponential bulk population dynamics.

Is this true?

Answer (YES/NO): NO